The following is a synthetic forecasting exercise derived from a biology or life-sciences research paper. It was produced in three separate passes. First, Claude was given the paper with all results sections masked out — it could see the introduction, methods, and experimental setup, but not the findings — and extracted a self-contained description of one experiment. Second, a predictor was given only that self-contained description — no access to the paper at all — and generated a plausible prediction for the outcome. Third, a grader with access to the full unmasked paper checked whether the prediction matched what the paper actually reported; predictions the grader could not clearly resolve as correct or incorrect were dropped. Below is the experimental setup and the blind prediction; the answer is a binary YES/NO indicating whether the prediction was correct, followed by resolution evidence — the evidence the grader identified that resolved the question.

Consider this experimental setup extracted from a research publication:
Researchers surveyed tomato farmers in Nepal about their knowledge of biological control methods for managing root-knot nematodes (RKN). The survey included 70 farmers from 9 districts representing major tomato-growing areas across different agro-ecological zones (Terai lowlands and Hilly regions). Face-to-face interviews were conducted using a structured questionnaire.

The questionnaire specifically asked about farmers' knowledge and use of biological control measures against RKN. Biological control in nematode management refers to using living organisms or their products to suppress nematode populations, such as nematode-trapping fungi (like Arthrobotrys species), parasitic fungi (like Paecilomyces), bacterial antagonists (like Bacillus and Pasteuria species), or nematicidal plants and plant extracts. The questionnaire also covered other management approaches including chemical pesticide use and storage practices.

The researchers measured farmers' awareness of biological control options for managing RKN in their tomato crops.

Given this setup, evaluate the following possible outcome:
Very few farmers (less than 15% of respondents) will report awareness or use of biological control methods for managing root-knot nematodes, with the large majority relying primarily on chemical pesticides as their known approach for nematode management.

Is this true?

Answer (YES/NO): NO